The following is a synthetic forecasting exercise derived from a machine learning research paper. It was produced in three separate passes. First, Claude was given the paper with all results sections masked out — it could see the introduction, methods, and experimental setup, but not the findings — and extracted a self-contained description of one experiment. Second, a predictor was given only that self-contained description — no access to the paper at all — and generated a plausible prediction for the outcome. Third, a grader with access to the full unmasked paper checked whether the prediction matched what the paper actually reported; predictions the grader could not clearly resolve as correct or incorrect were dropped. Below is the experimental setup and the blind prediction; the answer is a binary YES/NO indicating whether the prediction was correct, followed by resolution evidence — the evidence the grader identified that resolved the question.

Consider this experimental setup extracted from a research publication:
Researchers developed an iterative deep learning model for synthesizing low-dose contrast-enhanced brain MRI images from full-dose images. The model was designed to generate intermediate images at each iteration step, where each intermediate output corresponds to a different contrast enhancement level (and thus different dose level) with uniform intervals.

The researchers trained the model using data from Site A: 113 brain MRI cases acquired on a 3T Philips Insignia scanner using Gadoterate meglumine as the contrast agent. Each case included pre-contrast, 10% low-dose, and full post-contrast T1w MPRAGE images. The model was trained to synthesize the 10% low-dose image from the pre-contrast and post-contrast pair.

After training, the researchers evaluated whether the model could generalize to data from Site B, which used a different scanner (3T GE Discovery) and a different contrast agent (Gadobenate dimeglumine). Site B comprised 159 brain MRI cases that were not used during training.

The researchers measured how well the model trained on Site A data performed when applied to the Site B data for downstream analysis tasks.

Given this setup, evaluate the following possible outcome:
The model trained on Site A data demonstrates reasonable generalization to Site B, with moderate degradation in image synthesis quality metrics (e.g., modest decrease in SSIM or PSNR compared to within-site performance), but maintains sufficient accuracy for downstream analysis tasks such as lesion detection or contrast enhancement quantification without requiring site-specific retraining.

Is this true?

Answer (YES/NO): YES